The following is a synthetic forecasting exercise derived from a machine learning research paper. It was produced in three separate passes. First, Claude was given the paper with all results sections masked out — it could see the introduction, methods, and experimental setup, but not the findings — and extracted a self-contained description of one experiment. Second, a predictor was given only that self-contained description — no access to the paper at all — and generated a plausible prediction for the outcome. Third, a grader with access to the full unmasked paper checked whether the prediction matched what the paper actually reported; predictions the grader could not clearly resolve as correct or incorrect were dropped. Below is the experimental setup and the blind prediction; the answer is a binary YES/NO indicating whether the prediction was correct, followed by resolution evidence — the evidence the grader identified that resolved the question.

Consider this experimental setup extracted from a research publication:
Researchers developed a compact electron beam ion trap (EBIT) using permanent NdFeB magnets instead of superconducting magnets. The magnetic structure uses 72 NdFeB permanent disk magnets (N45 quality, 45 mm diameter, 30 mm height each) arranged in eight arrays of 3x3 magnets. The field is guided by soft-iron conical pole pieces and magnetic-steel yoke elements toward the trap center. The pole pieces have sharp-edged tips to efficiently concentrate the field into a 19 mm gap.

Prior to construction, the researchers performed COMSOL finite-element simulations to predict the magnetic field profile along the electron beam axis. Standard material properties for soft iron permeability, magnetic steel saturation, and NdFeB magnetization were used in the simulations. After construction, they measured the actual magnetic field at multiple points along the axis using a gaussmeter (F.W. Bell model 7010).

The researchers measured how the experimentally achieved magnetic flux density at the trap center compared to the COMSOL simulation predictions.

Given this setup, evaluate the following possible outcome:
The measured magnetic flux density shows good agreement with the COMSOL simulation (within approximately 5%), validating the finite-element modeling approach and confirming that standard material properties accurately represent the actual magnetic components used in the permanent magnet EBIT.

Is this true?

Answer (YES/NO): NO